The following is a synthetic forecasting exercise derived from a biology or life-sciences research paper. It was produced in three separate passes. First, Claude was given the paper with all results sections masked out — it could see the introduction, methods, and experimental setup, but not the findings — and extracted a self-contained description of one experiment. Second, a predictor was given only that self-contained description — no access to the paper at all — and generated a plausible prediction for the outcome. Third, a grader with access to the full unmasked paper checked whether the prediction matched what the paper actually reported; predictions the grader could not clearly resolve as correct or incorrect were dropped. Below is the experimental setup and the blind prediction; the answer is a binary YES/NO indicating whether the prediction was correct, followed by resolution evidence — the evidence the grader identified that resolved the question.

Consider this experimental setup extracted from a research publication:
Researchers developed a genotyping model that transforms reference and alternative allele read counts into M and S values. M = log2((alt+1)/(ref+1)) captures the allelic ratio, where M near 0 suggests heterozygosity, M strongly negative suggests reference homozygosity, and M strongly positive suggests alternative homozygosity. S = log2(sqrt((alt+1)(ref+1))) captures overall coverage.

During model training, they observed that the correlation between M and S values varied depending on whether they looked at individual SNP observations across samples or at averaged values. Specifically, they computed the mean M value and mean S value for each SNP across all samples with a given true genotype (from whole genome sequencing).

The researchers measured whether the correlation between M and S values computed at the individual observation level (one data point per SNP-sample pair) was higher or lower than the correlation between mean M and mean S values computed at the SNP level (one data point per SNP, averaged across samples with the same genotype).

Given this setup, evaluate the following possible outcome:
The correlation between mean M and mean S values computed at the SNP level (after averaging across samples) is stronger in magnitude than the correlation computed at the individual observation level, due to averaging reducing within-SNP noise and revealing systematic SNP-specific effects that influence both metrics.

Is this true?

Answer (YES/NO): YES